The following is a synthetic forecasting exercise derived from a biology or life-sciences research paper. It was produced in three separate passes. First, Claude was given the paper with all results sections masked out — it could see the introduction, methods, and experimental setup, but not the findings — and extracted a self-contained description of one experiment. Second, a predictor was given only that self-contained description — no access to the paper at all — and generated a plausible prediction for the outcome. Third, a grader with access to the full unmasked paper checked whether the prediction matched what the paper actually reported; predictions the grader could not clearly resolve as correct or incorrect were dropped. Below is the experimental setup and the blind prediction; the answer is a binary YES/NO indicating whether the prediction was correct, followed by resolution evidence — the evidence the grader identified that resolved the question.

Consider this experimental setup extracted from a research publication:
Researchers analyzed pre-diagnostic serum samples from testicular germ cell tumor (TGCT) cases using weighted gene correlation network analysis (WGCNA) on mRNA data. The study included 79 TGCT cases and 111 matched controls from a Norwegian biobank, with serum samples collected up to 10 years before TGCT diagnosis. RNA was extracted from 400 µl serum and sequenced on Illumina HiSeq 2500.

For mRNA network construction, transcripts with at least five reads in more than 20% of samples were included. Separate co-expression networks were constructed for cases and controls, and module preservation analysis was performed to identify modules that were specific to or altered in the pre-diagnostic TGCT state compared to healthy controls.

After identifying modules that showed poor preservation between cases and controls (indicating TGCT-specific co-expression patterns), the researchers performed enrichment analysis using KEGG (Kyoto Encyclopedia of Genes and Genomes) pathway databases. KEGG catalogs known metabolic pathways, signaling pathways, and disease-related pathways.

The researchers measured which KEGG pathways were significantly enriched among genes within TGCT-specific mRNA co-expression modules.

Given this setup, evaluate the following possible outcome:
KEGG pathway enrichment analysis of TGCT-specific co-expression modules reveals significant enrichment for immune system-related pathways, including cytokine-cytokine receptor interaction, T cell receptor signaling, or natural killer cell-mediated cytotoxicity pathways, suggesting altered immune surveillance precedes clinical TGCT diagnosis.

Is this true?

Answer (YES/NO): NO